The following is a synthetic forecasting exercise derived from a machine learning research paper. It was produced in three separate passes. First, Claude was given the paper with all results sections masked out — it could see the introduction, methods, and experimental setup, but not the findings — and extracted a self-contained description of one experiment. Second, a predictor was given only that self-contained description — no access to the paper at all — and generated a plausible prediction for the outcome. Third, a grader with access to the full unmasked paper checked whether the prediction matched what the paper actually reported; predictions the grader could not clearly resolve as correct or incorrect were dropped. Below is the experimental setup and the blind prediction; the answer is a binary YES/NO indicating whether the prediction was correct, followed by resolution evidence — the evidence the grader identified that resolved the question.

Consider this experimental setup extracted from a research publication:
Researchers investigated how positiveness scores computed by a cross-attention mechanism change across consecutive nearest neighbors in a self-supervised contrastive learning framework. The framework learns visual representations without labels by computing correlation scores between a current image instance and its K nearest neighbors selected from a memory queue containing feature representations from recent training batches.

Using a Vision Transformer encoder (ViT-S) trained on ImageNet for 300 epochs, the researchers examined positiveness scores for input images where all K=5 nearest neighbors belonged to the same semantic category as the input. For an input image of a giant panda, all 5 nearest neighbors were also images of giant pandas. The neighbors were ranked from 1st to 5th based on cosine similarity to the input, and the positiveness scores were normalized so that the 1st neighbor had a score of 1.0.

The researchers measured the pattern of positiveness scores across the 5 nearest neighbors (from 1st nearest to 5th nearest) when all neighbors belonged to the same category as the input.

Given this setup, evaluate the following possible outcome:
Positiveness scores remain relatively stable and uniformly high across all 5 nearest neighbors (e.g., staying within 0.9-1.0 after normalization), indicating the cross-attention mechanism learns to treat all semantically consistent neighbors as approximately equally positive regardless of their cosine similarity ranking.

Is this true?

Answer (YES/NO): NO